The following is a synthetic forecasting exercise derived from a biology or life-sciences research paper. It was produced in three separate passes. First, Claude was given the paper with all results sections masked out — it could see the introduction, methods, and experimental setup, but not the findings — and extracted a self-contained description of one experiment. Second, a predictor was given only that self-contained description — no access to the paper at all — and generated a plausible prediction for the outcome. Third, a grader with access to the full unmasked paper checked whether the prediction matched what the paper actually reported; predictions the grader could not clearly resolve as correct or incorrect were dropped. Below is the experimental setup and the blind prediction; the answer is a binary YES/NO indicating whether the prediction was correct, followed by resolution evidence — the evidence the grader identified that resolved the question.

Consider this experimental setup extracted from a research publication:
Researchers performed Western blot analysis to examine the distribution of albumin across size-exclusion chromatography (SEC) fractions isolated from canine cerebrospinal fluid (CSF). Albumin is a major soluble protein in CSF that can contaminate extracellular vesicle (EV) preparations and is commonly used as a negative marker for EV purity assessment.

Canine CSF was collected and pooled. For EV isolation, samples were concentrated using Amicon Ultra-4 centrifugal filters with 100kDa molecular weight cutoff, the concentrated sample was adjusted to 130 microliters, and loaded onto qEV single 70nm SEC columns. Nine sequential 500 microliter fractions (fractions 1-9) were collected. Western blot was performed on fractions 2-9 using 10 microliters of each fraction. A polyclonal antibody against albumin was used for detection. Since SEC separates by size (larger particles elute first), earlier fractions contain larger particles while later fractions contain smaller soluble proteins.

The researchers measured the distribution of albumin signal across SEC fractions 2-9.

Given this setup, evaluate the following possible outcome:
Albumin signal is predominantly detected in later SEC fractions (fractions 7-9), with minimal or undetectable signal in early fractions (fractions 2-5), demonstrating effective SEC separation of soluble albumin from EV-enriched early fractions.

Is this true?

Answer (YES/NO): NO